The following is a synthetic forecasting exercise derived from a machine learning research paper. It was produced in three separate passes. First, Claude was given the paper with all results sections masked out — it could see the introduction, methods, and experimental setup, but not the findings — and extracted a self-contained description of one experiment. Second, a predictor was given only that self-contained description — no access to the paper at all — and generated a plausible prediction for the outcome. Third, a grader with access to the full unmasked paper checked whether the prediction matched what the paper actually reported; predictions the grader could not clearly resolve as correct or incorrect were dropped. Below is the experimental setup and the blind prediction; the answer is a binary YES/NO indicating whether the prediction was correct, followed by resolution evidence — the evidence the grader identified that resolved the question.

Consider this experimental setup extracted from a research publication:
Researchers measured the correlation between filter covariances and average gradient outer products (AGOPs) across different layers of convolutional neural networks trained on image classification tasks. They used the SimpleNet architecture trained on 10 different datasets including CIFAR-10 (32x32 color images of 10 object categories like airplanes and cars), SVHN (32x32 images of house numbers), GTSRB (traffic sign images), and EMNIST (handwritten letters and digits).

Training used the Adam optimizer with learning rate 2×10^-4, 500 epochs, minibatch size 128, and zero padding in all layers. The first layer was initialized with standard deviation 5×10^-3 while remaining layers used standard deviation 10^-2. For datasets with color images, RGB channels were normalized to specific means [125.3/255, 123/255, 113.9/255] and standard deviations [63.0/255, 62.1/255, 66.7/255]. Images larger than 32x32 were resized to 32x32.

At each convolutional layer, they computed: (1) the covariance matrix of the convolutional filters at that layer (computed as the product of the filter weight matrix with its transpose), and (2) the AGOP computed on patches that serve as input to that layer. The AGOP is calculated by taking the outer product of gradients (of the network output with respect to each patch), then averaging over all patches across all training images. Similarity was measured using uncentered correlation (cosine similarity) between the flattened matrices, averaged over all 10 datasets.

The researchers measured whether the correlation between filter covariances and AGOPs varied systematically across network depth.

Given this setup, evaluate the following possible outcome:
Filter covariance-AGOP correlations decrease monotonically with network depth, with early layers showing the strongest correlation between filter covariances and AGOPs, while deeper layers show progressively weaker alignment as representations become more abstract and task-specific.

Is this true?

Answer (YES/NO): NO